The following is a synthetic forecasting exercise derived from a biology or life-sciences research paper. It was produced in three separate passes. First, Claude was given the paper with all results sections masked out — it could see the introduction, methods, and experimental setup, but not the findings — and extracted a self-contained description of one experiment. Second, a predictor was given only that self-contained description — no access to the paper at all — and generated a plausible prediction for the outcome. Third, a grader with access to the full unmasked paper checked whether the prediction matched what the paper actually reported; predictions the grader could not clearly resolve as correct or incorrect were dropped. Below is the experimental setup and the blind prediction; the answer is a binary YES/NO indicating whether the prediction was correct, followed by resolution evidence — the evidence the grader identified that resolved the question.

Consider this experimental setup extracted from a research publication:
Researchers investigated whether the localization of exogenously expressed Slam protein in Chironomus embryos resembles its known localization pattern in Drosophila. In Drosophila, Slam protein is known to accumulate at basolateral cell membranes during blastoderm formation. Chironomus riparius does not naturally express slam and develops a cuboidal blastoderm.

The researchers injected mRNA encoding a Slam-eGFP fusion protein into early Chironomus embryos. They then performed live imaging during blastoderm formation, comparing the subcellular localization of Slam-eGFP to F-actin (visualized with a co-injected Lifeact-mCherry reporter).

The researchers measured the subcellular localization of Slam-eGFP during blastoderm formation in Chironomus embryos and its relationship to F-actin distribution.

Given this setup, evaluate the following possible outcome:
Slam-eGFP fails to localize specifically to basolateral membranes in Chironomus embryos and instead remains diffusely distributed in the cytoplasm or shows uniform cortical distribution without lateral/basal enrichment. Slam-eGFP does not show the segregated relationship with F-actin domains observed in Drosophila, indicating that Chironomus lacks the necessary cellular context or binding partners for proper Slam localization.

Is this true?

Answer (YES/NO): NO